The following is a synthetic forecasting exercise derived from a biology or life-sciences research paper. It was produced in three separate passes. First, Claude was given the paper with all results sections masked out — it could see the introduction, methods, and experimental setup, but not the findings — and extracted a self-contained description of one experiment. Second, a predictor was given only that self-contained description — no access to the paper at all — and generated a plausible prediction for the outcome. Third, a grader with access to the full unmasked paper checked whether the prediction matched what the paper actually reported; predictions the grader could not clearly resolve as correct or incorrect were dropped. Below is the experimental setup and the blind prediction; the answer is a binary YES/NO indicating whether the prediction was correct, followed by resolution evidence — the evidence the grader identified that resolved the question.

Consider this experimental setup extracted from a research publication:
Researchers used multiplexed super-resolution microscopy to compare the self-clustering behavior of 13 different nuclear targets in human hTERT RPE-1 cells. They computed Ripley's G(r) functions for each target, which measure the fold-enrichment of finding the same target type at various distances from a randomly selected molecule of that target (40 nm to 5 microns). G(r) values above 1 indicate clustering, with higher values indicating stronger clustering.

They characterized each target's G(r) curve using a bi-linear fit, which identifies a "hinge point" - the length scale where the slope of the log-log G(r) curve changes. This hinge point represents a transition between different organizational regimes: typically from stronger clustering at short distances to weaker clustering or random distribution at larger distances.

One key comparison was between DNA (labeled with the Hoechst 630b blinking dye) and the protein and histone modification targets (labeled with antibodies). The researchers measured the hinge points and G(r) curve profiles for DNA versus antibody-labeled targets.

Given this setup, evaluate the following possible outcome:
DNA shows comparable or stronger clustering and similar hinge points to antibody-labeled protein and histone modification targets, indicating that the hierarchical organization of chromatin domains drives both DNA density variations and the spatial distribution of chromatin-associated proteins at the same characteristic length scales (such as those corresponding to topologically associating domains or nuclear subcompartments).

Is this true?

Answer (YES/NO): NO